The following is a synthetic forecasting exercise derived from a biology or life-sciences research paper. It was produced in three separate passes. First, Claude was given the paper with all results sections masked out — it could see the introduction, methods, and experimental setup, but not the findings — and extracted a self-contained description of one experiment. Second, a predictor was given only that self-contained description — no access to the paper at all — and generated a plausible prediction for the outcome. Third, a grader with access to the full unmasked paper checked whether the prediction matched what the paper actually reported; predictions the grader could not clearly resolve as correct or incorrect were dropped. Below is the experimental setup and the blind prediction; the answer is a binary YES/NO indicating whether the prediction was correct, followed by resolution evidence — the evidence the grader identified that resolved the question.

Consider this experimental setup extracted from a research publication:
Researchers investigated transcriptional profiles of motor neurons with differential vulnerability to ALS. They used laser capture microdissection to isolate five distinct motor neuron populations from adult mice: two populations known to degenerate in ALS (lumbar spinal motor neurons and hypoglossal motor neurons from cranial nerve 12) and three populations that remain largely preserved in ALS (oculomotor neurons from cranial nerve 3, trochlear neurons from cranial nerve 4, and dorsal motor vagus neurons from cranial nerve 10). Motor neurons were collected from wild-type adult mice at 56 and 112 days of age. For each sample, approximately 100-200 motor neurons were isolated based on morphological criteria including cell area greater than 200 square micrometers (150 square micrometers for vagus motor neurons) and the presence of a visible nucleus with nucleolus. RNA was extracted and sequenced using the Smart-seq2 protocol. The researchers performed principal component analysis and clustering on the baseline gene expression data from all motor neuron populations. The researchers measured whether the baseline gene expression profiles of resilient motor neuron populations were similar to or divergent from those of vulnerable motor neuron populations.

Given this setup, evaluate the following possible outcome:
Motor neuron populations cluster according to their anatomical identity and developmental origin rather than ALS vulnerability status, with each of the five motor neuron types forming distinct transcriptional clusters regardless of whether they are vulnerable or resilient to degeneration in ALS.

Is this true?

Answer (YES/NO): YES